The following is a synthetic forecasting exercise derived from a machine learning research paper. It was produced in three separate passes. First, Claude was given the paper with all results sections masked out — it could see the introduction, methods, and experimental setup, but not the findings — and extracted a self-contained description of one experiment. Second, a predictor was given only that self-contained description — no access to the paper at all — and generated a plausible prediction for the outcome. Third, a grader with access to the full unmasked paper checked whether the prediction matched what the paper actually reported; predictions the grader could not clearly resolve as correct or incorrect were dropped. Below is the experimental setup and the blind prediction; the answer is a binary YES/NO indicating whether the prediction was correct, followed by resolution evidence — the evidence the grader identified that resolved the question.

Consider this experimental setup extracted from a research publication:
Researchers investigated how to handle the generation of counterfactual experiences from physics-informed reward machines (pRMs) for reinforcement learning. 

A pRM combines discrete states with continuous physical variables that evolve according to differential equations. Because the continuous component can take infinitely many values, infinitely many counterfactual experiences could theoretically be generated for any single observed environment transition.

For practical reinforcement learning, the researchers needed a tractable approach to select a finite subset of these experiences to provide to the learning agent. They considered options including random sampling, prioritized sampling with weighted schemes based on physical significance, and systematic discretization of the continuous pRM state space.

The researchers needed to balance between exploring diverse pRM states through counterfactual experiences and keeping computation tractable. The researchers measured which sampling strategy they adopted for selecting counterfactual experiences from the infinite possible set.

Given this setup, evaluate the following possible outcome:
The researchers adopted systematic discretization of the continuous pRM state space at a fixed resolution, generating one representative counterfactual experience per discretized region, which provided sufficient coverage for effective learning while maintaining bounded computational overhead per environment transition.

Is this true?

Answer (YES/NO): NO